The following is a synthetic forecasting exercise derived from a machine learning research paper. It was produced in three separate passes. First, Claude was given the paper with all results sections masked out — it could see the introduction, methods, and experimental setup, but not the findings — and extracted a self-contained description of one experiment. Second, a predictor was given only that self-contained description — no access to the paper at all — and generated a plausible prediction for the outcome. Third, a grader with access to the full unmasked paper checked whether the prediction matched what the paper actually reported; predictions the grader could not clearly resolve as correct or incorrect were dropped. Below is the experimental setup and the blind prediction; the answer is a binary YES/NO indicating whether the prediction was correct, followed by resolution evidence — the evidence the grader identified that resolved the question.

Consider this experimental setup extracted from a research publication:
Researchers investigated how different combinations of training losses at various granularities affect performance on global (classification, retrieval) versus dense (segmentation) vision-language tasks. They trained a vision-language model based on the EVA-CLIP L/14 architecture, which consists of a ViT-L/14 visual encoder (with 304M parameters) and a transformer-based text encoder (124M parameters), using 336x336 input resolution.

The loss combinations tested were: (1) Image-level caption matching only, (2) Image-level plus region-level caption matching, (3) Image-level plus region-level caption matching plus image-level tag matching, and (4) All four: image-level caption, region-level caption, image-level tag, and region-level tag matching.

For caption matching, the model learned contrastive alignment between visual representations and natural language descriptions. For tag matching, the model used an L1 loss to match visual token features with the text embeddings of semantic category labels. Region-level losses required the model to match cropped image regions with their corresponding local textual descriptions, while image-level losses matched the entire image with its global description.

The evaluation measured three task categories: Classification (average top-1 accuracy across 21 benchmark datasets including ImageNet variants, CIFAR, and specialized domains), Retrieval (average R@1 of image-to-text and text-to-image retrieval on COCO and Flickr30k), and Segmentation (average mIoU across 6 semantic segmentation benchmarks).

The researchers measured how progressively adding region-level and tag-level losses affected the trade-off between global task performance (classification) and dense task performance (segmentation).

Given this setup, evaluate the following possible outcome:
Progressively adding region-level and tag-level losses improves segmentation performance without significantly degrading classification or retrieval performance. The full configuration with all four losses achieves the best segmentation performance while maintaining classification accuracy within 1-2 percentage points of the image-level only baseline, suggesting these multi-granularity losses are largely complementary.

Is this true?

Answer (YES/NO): YES